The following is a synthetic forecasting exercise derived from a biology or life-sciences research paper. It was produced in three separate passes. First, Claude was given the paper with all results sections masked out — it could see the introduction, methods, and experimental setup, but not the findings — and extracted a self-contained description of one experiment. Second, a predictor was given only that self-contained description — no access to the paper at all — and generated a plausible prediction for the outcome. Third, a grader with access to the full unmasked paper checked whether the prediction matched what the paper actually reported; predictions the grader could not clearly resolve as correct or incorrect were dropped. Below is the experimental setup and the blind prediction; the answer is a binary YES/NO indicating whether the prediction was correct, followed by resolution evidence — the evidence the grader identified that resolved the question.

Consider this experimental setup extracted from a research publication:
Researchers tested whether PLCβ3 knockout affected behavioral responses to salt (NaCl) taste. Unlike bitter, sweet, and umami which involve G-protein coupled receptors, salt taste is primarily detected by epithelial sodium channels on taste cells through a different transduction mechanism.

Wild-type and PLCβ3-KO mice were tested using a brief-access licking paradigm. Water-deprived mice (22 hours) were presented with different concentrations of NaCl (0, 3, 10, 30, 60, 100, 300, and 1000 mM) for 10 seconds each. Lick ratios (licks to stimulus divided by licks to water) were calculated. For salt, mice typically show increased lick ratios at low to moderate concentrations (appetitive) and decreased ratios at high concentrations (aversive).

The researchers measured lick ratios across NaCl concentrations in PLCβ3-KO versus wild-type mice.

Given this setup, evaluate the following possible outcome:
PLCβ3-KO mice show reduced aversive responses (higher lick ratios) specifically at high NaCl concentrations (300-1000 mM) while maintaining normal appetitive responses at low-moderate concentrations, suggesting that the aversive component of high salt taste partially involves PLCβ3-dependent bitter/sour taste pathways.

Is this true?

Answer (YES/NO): NO